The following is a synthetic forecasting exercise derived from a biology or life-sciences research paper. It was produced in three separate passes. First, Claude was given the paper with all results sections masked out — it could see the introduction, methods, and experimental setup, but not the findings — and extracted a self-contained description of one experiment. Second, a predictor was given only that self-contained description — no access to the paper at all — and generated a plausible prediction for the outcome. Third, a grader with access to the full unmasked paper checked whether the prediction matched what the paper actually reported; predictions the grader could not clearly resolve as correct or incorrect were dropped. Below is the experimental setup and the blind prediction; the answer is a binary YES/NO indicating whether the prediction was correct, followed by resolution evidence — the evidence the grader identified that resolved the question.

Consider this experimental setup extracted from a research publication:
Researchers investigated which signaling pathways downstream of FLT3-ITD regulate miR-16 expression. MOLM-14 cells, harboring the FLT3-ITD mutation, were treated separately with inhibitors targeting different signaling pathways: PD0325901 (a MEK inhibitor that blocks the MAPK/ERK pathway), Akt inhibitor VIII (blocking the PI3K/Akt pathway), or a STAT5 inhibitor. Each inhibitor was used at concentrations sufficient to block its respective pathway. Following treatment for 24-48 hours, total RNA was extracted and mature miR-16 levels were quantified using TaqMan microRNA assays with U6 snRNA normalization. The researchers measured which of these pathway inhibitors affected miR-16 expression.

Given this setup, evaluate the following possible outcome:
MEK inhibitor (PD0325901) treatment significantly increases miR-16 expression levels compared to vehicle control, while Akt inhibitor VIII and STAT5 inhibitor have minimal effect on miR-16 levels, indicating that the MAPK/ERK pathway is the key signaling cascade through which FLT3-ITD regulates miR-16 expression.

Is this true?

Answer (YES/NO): NO